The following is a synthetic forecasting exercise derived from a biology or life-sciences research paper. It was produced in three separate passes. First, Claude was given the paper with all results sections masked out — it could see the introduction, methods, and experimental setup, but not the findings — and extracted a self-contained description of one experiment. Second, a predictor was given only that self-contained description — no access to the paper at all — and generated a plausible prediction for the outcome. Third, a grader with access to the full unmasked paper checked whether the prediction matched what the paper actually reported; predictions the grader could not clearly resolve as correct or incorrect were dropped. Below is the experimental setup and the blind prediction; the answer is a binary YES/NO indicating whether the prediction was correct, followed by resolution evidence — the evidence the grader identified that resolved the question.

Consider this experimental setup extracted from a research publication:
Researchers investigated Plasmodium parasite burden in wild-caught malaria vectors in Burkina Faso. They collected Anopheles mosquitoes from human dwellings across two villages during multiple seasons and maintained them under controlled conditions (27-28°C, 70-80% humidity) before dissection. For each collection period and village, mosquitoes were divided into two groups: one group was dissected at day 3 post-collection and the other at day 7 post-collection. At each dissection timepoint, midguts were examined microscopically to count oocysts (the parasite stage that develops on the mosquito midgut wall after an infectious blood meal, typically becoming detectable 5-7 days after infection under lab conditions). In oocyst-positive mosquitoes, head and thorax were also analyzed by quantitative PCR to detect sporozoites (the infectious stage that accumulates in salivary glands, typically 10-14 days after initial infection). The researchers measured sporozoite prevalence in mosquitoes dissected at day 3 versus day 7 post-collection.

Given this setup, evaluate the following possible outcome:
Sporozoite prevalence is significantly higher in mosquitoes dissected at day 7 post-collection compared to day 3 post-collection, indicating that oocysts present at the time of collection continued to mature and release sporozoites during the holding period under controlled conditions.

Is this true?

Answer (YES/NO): YES